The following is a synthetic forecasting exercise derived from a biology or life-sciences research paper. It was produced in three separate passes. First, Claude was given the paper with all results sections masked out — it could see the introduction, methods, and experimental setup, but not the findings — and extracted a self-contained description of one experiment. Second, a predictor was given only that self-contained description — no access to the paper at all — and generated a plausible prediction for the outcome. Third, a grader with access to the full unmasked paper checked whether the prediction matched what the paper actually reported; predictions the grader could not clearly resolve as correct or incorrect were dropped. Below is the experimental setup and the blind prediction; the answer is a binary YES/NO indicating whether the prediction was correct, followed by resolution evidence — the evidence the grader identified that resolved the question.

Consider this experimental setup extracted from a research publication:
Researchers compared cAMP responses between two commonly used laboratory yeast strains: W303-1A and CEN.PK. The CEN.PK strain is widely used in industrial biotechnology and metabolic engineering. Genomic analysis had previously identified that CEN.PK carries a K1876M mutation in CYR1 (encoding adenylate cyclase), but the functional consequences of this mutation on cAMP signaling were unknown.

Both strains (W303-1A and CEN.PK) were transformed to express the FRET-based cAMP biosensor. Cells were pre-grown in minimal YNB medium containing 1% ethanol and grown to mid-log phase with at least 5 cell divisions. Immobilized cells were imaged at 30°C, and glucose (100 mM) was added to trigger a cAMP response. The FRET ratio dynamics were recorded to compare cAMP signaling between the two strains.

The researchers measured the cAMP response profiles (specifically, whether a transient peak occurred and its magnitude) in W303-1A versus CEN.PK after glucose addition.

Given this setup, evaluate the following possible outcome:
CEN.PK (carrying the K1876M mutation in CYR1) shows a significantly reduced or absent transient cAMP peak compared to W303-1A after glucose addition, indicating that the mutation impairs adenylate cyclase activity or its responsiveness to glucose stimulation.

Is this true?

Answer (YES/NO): YES